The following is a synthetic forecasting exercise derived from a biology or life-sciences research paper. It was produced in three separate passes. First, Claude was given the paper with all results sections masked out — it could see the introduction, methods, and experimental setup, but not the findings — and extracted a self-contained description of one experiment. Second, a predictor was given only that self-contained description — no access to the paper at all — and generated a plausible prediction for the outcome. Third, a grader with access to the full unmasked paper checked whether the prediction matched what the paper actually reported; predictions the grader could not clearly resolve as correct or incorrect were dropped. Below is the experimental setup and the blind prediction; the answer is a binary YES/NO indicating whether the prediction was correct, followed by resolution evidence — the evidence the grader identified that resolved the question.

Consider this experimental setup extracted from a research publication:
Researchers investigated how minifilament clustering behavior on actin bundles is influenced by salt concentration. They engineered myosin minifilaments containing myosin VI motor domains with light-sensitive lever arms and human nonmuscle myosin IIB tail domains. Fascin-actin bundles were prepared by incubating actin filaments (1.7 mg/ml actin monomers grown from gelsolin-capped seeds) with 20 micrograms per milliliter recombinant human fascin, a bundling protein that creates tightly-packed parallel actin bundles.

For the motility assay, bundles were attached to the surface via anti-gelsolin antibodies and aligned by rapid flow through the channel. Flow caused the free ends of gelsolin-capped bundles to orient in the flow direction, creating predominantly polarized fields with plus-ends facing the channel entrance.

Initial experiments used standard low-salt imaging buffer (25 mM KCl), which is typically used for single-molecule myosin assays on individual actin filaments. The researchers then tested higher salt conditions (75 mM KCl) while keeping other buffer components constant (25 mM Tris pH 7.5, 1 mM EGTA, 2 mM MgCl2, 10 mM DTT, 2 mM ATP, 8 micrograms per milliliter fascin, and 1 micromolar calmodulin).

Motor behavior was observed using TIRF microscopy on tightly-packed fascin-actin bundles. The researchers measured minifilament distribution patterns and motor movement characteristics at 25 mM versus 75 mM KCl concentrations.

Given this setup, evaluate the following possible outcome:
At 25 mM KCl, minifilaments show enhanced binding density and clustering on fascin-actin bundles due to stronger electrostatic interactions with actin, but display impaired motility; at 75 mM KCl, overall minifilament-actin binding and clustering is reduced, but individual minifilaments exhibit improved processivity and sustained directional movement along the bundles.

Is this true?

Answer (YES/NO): YES